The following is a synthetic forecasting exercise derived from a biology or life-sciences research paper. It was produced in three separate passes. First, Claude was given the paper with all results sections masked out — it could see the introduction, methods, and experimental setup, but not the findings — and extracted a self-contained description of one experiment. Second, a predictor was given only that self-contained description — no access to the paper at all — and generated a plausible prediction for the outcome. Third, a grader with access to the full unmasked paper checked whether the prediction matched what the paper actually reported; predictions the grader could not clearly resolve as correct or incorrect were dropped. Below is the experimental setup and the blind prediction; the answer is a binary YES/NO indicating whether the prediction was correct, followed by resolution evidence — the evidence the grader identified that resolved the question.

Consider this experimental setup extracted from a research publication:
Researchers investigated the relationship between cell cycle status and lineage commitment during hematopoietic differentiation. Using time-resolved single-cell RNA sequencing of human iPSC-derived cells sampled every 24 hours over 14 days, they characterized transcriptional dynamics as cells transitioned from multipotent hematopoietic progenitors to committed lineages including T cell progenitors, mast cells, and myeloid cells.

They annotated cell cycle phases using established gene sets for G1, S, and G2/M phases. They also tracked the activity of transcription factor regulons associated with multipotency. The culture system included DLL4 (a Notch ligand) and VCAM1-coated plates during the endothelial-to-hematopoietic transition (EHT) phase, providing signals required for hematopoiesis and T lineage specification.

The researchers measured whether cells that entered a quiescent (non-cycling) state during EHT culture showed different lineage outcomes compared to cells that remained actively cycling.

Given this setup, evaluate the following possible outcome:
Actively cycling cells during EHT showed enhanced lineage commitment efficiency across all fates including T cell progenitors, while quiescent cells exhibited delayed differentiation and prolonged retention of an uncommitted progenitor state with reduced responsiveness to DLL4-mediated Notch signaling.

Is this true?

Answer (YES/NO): NO